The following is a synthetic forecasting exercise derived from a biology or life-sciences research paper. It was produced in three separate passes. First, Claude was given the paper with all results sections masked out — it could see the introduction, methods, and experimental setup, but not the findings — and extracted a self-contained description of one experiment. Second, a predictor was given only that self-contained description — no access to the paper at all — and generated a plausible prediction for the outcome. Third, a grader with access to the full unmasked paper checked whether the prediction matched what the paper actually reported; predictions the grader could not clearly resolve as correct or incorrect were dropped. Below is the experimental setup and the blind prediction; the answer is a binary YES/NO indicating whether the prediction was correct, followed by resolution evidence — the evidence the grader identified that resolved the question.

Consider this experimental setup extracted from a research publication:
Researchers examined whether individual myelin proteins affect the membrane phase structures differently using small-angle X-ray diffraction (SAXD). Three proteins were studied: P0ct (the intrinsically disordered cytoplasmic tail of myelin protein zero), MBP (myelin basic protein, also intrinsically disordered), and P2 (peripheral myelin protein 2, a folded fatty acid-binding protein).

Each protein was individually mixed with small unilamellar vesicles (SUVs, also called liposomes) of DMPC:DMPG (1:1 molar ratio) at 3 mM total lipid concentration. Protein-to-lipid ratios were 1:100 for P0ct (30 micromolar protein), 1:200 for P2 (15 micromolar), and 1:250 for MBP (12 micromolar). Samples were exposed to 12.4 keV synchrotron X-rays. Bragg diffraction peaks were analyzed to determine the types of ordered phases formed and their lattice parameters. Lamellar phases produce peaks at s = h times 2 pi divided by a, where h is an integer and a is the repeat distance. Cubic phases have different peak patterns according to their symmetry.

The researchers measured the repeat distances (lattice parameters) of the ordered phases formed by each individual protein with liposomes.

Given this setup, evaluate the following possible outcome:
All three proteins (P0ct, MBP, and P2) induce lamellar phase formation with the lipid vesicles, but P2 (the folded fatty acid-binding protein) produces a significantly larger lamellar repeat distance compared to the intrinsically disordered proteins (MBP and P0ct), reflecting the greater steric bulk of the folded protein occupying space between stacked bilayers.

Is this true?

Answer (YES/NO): YES